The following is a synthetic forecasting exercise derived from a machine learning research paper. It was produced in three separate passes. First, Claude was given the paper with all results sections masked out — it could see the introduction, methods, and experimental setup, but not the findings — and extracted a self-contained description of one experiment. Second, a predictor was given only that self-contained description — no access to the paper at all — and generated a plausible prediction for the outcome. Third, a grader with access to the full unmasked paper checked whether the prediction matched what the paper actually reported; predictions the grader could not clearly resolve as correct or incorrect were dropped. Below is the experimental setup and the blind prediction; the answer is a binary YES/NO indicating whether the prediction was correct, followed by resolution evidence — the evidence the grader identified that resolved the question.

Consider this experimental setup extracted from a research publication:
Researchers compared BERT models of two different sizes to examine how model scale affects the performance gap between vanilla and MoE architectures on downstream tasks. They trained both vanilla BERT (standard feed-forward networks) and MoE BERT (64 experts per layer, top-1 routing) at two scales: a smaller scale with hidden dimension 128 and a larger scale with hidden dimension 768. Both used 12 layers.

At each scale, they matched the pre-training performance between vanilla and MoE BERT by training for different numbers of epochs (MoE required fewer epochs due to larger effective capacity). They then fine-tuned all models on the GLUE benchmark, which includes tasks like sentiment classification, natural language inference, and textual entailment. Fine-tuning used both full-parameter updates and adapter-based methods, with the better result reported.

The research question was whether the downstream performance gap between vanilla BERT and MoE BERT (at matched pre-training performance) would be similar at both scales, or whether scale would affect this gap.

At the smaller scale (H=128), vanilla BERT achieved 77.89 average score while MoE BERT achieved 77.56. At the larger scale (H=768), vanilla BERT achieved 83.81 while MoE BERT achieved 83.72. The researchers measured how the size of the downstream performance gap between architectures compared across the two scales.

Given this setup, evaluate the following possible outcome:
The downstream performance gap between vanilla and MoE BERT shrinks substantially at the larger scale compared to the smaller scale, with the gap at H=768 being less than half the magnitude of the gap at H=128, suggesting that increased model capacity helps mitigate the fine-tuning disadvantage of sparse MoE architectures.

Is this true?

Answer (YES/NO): YES